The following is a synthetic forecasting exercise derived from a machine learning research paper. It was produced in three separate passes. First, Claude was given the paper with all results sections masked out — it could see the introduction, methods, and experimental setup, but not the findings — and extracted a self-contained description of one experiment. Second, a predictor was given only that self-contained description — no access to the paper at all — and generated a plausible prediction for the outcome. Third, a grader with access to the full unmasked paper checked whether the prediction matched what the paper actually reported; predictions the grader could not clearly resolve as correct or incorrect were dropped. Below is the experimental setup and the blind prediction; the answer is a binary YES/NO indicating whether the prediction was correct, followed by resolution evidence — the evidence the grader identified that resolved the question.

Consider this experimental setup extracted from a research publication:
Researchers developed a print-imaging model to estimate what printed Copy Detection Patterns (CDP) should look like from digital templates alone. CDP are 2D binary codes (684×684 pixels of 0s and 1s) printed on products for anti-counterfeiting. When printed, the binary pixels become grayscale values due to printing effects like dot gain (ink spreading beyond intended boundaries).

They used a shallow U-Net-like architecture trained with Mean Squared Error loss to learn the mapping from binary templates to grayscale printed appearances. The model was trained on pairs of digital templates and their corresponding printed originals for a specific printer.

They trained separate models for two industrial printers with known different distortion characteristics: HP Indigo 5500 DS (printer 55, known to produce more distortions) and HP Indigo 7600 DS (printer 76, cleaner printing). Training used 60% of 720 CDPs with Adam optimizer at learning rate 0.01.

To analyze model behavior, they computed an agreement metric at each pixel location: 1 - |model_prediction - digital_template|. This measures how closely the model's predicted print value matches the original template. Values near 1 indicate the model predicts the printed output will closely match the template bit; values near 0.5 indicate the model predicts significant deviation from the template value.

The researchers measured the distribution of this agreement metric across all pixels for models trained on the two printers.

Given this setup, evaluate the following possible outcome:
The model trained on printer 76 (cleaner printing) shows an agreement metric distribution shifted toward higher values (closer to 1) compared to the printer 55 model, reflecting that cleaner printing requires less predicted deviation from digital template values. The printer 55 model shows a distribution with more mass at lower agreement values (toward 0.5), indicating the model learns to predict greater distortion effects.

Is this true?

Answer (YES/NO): YES